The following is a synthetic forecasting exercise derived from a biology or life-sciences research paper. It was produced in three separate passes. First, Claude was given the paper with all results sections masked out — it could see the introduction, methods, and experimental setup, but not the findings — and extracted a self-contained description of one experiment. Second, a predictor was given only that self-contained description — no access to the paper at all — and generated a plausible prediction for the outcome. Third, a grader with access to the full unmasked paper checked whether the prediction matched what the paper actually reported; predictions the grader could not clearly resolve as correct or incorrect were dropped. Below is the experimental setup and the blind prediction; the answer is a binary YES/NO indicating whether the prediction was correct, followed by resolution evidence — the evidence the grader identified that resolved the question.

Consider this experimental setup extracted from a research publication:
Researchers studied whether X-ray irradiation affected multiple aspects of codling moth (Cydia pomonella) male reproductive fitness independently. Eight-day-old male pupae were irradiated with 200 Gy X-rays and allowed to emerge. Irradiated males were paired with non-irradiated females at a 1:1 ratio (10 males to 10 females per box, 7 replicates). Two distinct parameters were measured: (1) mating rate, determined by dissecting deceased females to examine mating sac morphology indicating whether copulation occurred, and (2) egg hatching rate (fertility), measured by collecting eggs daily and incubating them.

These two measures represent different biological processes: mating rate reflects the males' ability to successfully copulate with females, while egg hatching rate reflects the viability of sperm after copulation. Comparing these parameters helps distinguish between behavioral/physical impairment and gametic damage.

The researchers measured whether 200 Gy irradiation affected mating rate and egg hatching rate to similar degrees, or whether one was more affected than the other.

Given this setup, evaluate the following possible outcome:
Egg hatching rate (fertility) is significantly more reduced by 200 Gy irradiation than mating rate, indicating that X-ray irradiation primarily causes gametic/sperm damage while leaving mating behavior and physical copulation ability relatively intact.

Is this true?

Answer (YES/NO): YES